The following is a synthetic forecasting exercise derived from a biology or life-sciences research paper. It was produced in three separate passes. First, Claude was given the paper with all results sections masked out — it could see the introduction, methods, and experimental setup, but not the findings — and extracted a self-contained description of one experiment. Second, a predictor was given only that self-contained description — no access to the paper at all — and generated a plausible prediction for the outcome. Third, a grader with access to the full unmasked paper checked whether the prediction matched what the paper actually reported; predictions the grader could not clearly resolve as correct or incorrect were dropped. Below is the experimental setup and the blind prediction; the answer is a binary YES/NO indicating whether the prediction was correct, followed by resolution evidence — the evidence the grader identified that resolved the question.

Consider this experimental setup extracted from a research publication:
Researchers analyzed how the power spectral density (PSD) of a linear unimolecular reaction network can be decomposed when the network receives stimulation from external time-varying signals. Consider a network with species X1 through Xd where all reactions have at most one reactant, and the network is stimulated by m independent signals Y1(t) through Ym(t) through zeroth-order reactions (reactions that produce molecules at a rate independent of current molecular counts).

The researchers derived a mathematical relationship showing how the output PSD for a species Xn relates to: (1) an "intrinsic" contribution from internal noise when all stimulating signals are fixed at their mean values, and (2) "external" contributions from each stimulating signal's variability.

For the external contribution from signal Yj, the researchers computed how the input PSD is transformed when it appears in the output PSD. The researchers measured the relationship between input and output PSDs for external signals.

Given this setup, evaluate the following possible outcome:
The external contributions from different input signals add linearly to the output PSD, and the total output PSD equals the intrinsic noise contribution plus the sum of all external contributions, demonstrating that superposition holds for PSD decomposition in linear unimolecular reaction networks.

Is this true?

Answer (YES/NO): YES